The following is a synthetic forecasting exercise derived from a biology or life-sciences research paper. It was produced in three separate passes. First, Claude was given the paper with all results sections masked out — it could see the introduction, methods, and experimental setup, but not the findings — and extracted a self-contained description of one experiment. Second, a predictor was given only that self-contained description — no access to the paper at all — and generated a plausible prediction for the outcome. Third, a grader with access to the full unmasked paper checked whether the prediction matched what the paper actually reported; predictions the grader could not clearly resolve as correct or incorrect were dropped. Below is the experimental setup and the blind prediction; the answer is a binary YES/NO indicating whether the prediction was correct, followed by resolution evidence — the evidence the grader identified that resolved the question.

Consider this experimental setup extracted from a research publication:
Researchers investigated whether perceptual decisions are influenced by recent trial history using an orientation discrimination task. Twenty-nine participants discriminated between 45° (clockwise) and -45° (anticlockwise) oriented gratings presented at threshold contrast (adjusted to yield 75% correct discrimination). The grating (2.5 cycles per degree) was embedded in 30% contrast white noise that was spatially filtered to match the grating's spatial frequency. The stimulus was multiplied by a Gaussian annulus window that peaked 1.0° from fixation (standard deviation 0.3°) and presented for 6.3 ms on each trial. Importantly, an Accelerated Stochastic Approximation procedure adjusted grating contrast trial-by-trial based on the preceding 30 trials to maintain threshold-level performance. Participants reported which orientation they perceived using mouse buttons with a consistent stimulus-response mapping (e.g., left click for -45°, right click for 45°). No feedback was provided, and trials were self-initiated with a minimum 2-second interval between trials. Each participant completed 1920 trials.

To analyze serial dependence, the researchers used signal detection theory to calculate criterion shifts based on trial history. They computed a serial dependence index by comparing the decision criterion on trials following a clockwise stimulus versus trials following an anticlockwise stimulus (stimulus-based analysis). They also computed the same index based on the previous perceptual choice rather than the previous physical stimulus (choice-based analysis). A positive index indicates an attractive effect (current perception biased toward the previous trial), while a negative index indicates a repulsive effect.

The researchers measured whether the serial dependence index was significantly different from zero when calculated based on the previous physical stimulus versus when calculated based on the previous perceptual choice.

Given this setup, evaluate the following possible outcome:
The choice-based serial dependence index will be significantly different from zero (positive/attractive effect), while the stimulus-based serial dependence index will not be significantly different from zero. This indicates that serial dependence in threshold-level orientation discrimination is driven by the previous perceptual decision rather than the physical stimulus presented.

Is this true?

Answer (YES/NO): YES